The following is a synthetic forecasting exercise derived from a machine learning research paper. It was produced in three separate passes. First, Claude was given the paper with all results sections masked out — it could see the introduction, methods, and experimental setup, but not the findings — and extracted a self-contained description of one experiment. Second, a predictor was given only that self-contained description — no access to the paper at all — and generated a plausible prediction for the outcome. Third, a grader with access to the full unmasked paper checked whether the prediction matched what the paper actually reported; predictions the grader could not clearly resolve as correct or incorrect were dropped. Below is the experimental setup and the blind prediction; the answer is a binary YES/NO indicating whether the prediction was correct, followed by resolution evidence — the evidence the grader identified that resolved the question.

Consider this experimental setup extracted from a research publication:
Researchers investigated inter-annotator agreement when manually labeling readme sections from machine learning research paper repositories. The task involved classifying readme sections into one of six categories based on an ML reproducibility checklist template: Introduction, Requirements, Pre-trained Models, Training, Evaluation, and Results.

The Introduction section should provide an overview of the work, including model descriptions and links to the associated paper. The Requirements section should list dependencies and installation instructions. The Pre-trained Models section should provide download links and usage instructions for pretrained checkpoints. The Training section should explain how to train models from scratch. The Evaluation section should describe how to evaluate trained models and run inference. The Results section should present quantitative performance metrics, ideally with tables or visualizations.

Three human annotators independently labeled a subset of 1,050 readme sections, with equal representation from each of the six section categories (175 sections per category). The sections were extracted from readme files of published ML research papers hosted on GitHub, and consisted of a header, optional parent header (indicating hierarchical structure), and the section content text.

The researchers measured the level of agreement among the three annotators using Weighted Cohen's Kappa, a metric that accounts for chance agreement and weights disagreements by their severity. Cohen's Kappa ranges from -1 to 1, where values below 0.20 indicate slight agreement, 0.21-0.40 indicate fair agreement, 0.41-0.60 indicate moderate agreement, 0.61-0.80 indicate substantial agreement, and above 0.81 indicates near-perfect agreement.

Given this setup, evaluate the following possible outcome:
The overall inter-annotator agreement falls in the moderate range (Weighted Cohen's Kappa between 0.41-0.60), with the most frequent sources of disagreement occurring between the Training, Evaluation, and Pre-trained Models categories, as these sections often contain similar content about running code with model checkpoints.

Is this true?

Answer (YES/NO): YES